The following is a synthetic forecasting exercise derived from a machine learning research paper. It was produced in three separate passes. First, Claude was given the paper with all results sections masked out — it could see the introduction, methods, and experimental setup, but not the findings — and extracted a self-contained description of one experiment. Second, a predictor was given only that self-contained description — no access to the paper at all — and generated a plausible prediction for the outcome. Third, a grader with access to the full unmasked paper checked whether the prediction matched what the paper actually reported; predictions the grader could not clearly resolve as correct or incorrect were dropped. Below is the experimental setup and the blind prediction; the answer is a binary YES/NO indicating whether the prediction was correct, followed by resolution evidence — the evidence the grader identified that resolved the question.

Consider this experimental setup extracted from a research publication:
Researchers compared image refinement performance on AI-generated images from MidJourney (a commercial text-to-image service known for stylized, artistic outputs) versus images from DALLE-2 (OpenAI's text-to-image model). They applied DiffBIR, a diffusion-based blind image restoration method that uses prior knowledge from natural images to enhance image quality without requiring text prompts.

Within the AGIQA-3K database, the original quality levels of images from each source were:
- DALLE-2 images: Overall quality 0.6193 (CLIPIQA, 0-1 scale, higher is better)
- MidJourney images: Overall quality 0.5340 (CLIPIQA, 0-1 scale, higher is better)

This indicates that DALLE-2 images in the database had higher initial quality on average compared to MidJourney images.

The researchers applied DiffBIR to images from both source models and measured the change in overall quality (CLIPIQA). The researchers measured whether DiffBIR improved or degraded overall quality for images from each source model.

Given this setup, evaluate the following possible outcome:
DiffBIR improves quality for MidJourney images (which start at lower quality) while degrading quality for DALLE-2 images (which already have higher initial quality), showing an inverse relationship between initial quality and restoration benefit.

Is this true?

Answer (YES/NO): YES